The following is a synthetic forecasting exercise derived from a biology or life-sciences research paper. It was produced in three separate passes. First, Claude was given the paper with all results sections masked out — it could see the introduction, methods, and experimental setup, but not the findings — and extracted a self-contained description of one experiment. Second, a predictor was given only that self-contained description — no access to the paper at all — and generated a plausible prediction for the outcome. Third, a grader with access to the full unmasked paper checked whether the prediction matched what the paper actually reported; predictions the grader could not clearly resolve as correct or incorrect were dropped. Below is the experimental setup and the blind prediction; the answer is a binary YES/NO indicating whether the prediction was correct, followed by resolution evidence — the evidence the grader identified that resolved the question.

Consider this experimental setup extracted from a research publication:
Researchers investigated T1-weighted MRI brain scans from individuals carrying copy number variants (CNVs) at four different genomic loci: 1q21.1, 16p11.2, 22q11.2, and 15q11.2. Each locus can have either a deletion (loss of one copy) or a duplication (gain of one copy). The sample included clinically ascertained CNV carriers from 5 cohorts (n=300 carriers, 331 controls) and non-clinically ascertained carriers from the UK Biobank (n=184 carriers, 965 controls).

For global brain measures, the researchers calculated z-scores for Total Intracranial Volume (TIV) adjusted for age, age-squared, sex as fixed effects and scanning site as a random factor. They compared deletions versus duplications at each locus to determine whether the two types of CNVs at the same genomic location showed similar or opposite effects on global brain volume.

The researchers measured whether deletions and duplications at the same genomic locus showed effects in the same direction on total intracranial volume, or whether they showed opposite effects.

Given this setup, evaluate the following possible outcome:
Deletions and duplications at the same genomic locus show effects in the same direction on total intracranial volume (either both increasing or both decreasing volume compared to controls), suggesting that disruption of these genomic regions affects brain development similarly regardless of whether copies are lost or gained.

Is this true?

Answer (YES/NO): NO